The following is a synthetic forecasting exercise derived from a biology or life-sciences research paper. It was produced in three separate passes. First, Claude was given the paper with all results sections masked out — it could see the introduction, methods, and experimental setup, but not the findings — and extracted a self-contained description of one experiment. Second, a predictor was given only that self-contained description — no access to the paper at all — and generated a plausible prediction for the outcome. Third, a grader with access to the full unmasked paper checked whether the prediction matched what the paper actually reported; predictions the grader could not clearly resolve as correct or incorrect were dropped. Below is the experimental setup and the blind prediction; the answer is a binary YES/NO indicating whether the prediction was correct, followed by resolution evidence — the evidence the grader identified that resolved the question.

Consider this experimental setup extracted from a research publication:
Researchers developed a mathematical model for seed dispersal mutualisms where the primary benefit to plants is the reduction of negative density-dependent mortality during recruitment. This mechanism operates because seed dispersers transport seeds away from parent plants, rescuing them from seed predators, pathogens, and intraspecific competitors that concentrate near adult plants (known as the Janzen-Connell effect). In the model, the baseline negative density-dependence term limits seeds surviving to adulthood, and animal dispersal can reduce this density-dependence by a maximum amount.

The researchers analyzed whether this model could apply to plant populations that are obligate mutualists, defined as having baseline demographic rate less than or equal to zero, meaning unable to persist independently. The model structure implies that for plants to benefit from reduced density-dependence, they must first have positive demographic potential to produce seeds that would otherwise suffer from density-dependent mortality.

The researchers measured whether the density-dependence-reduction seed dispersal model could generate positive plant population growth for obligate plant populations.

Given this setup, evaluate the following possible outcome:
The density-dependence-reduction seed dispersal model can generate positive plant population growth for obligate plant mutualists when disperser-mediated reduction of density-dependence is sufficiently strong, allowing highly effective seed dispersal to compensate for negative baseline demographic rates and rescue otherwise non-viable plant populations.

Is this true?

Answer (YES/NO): NO